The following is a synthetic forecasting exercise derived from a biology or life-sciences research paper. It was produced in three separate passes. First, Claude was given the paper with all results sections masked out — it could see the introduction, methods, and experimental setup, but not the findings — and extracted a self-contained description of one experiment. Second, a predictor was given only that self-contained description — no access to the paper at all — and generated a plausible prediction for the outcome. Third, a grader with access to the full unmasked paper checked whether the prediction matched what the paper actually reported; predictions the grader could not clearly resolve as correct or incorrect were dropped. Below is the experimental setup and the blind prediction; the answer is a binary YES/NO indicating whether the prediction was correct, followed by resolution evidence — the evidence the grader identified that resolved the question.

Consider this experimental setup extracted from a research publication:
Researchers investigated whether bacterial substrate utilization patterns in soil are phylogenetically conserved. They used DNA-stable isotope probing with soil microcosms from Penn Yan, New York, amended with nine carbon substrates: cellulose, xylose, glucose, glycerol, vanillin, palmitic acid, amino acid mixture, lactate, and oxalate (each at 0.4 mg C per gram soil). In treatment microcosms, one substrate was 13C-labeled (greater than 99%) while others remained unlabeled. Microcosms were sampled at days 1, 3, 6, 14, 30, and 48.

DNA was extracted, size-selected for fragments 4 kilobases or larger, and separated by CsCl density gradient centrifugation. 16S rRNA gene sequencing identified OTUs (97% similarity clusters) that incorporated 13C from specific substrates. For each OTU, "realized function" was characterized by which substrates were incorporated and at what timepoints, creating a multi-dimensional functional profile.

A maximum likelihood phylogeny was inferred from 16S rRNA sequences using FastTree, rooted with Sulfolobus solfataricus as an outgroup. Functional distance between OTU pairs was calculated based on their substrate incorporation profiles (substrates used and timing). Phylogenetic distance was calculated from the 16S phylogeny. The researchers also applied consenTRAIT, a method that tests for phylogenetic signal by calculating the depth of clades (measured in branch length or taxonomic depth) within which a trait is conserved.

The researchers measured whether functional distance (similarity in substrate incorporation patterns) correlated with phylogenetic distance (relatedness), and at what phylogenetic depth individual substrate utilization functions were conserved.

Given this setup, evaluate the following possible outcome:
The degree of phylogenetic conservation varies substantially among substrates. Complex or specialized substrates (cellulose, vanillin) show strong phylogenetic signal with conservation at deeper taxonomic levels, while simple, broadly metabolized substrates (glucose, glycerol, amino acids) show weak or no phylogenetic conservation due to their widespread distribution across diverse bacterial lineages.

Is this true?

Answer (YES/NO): NO